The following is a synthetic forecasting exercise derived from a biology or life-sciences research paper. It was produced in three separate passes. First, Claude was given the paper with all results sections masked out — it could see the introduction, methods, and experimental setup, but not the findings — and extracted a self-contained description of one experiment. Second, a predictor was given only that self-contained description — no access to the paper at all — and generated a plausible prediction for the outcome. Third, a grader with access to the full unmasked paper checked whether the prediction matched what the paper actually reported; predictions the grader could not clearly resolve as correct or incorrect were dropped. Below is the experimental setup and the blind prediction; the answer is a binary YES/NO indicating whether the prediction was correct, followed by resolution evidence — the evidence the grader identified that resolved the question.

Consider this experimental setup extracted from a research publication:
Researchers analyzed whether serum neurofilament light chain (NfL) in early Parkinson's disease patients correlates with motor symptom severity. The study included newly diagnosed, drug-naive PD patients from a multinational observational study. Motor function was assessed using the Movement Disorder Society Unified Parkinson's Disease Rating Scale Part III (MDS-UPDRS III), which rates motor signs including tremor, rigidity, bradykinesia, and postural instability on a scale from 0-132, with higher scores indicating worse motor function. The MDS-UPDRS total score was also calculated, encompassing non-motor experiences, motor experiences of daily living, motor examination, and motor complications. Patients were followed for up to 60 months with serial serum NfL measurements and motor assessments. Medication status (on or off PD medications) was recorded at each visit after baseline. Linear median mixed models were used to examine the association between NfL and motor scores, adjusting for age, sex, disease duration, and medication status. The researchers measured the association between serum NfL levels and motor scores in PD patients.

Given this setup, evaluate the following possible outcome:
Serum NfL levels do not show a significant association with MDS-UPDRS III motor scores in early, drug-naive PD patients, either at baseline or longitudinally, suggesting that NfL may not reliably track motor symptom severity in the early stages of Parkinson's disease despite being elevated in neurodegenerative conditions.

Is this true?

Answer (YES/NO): NO